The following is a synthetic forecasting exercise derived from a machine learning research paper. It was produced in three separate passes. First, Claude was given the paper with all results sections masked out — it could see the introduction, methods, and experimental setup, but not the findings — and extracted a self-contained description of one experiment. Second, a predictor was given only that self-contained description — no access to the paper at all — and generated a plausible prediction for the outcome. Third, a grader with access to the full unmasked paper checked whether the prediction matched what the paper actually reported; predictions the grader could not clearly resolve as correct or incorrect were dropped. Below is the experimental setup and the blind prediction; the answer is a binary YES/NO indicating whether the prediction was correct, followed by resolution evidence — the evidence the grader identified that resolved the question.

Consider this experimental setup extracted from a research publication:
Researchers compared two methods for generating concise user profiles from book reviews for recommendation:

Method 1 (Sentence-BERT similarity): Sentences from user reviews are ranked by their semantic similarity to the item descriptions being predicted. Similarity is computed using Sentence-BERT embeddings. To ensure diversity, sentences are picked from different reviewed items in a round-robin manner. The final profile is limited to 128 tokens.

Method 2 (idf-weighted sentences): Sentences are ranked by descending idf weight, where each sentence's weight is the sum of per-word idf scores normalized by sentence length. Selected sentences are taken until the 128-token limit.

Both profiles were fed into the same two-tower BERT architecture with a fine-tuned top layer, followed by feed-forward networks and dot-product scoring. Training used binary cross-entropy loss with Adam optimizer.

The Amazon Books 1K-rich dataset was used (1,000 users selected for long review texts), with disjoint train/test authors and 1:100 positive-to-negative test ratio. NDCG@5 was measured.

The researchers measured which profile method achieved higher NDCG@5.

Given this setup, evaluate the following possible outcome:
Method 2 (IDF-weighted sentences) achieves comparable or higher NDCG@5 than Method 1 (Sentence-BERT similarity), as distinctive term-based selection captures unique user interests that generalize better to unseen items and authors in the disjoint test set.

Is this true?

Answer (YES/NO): YES